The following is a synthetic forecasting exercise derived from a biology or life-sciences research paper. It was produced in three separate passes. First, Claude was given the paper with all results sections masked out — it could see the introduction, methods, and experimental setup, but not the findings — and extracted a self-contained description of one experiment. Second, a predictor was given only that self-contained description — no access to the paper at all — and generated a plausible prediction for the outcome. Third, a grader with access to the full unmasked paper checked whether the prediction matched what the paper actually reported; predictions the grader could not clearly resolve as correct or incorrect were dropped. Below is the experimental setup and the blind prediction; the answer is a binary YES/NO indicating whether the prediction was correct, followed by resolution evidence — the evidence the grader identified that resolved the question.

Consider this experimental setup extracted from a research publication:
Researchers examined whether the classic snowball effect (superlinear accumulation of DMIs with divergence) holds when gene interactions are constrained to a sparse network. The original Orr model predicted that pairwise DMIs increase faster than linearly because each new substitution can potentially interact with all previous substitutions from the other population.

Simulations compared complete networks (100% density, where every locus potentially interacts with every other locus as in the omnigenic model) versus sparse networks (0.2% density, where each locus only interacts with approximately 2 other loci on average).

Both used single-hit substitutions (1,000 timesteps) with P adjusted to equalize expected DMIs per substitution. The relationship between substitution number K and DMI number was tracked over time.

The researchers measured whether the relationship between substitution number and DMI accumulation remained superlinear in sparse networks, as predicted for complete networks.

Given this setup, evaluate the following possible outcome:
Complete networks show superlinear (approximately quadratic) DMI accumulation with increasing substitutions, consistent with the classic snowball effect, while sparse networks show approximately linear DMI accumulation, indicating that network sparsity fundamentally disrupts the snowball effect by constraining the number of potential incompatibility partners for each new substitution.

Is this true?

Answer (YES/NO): NO